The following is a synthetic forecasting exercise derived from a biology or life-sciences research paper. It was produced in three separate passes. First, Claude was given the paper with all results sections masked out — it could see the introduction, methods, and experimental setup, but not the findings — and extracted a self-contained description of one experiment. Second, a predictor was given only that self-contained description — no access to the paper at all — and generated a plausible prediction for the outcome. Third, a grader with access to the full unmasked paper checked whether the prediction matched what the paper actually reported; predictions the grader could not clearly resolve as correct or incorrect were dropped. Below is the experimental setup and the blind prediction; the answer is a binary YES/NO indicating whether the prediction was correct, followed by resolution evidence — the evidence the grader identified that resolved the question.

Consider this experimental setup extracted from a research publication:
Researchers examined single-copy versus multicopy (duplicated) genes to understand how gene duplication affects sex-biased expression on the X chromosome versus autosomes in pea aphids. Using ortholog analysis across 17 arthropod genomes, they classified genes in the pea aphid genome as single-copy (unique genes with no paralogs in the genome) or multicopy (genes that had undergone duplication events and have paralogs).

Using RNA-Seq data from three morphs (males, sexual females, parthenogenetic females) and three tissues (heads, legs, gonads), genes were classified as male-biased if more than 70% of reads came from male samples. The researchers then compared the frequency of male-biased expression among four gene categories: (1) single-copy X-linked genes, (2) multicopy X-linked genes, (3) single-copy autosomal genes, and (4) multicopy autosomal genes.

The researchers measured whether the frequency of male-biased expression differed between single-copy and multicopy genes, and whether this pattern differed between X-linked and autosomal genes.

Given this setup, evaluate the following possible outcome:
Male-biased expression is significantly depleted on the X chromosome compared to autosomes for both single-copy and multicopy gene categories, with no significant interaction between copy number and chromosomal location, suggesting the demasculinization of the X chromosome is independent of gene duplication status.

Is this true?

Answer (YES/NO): NO